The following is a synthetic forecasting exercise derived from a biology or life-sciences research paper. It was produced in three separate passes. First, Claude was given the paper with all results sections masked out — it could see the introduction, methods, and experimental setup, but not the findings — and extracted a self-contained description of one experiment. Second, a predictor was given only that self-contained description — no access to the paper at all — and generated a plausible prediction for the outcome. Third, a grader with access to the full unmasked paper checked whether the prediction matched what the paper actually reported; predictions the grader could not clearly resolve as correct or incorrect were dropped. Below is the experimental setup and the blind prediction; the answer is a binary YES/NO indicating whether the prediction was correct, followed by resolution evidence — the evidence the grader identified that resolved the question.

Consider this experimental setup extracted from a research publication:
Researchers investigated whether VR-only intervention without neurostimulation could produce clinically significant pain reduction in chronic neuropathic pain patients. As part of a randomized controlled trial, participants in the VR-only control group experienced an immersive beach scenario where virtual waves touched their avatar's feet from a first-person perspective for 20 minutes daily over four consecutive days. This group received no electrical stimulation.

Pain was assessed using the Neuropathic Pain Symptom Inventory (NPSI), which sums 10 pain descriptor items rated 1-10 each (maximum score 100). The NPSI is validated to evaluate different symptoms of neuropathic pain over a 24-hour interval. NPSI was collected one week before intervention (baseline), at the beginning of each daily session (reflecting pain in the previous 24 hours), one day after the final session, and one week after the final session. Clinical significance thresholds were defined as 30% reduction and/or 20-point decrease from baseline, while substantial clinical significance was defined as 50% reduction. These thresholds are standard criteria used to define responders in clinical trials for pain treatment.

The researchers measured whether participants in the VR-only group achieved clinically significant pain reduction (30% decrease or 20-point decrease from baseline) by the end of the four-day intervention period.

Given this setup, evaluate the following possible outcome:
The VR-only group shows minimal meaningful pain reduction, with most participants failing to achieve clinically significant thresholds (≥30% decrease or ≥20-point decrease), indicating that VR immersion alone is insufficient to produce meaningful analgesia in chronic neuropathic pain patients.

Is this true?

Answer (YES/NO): YES